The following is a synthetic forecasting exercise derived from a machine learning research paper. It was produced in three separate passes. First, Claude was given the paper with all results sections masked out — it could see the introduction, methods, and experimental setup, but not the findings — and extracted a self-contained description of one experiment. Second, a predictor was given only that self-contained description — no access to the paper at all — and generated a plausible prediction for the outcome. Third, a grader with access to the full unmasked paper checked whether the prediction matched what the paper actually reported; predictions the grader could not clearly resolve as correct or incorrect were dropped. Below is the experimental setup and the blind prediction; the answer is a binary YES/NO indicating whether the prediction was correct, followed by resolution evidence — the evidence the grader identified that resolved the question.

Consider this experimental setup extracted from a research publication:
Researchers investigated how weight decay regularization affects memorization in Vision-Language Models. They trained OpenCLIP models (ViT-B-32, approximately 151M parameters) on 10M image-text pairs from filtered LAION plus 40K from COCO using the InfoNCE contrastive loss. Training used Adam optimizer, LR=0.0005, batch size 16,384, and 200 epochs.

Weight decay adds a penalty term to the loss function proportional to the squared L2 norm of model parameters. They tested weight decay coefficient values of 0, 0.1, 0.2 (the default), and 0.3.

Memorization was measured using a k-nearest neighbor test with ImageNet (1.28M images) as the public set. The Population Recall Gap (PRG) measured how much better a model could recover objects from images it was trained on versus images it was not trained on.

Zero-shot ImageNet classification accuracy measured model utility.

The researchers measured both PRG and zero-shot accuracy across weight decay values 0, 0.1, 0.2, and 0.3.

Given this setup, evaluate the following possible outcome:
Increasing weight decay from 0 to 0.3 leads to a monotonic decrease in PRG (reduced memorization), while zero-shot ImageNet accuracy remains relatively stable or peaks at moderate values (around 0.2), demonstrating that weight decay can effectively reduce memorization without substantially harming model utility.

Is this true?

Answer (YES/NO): NO